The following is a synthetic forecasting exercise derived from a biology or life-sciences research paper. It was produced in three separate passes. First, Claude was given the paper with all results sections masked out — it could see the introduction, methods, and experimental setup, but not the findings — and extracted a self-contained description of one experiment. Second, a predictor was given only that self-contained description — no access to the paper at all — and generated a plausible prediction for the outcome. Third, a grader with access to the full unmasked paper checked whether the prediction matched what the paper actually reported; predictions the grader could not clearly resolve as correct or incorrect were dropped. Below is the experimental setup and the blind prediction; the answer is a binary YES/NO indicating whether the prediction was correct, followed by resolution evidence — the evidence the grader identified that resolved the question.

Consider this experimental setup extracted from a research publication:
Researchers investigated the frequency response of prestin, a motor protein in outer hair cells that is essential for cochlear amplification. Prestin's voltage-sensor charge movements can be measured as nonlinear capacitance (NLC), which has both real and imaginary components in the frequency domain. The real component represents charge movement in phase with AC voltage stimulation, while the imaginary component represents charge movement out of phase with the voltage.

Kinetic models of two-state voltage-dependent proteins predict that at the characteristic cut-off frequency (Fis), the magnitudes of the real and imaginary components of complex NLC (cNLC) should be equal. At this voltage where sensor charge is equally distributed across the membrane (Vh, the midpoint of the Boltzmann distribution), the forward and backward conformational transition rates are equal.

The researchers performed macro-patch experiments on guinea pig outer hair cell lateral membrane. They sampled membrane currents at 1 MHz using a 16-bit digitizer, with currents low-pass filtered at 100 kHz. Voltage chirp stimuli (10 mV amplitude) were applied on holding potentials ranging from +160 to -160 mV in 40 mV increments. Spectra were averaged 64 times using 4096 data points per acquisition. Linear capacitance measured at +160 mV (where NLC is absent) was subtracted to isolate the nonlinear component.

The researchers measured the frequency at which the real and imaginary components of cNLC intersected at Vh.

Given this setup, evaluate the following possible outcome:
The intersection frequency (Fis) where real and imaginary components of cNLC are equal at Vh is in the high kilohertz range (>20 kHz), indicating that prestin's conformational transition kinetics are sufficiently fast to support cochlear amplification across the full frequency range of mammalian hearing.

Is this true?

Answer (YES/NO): NO